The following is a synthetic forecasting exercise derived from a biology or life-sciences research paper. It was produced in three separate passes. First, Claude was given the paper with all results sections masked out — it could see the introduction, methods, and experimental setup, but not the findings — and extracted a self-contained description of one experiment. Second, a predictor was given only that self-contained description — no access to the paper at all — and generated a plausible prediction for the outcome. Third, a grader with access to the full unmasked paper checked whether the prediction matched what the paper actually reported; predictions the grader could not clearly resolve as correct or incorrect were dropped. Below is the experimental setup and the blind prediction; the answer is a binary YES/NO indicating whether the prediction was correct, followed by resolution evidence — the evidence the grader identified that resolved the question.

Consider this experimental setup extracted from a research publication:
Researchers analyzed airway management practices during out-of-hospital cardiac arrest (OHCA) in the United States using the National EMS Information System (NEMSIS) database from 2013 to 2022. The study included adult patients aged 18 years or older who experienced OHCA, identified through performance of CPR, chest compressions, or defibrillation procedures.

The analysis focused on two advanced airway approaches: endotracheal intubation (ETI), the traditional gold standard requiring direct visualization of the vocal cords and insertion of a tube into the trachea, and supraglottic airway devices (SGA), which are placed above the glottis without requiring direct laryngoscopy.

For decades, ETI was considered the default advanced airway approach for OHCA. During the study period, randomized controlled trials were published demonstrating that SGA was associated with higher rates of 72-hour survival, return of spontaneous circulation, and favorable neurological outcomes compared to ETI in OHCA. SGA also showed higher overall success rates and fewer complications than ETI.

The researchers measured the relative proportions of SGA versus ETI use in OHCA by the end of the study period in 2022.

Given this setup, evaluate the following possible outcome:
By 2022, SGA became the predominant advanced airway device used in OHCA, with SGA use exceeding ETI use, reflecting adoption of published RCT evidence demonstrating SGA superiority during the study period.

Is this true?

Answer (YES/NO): NO